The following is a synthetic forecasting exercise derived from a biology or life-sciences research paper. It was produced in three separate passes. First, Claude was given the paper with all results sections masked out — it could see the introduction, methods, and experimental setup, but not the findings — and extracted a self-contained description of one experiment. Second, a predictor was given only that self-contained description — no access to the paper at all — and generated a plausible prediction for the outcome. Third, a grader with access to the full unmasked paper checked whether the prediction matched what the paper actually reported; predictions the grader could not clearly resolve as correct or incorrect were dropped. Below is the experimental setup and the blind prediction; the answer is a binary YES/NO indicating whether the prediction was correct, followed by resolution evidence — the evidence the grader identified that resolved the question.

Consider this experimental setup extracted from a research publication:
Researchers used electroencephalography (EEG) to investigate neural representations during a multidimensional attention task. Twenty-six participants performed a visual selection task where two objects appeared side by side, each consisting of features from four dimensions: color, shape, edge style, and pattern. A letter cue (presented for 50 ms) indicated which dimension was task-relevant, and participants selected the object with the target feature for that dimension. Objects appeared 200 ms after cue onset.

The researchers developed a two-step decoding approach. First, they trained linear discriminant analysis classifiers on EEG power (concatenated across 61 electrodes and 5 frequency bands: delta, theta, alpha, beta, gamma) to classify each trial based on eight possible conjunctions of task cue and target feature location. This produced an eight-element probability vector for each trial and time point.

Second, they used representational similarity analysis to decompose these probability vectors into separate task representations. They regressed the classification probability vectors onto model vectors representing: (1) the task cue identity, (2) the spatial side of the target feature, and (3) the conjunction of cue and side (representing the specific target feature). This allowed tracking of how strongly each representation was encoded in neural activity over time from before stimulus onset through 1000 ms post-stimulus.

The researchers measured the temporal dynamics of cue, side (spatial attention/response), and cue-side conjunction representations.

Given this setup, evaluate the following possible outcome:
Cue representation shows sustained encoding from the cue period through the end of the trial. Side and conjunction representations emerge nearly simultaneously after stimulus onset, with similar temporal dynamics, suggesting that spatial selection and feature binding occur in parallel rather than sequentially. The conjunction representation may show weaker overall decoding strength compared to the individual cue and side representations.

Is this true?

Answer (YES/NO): YES